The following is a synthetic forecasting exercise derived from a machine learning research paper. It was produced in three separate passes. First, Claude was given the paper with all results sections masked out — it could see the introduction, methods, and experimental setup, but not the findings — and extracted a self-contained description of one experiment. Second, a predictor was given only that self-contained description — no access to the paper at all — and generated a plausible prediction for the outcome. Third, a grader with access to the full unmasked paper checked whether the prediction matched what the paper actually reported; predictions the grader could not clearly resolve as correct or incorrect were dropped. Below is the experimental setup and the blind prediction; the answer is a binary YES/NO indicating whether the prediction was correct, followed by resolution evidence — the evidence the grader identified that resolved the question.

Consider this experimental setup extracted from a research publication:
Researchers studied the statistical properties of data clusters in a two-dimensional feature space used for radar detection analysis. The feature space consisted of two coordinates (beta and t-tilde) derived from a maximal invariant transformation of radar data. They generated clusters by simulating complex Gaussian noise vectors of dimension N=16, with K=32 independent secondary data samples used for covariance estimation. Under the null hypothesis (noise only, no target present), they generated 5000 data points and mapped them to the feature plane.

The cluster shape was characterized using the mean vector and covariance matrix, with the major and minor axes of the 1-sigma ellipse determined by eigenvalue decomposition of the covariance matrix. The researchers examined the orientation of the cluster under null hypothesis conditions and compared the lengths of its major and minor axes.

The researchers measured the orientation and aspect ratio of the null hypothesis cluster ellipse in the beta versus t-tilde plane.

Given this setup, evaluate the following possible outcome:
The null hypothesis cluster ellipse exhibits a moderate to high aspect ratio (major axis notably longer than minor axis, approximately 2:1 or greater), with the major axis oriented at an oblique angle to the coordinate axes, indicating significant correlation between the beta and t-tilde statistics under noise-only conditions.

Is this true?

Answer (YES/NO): NO